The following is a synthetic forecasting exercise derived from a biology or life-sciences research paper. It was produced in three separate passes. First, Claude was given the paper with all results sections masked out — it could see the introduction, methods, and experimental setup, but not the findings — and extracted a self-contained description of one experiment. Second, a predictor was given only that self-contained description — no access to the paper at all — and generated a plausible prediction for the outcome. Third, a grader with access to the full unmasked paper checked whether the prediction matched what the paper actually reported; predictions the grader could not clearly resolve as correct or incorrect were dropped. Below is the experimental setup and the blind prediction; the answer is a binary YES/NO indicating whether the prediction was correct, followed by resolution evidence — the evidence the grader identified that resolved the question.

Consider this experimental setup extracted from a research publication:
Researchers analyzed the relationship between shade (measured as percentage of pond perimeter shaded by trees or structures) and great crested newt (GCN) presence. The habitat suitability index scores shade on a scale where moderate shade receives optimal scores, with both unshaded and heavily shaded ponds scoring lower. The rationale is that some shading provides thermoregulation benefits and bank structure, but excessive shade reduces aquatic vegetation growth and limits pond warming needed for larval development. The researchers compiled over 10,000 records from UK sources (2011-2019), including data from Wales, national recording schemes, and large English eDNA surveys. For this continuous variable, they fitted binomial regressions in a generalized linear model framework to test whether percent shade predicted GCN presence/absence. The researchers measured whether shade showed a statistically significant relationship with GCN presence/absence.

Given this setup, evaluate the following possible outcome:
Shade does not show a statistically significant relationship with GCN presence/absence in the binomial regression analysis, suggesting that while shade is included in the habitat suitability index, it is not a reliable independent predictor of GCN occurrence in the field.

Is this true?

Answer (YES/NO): NO